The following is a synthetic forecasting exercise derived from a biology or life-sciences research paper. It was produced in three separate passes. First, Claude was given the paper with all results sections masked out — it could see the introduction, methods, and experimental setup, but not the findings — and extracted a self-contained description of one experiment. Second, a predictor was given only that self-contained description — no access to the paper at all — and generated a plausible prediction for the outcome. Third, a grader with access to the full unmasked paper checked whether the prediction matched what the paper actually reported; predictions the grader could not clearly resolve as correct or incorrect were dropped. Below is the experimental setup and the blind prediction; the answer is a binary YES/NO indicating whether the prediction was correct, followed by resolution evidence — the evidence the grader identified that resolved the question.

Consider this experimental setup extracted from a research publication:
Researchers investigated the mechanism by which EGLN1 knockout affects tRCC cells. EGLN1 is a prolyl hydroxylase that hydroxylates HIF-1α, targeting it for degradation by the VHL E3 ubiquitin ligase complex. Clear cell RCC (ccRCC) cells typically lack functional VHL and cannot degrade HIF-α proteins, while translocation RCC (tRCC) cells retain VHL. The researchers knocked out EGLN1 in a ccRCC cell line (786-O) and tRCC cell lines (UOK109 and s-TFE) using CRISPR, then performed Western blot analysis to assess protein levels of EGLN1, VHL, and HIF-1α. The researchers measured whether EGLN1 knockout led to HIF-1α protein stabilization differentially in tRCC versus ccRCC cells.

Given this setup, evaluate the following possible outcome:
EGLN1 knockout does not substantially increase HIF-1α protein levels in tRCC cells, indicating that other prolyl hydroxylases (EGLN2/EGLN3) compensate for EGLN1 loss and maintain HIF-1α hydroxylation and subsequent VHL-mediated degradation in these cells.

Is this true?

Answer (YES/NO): NO